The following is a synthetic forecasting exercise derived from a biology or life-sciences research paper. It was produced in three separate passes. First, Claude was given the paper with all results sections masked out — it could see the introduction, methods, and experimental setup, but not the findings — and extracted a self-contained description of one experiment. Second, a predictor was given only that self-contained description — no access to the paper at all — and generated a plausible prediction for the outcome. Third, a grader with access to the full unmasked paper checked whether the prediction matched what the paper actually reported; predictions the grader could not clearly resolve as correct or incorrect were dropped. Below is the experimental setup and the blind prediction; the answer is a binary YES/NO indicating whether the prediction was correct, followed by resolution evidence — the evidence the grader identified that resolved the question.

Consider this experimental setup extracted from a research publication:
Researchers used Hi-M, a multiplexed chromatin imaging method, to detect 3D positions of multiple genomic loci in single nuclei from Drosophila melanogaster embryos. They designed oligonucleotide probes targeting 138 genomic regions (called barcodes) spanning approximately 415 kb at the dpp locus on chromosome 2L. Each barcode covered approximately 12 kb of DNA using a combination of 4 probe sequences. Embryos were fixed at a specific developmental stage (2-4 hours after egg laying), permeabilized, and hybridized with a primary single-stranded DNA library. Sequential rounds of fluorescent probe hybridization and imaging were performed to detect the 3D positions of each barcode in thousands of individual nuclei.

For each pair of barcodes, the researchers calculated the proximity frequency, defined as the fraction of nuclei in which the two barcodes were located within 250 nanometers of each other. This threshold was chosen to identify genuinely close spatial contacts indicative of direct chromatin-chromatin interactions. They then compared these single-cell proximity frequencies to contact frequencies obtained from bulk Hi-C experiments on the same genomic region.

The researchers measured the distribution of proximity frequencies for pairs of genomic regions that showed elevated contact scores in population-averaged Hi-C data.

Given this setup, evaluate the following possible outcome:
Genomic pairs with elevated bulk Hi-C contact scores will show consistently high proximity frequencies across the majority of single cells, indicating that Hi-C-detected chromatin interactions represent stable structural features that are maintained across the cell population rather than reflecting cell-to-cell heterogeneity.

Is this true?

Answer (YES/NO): NO